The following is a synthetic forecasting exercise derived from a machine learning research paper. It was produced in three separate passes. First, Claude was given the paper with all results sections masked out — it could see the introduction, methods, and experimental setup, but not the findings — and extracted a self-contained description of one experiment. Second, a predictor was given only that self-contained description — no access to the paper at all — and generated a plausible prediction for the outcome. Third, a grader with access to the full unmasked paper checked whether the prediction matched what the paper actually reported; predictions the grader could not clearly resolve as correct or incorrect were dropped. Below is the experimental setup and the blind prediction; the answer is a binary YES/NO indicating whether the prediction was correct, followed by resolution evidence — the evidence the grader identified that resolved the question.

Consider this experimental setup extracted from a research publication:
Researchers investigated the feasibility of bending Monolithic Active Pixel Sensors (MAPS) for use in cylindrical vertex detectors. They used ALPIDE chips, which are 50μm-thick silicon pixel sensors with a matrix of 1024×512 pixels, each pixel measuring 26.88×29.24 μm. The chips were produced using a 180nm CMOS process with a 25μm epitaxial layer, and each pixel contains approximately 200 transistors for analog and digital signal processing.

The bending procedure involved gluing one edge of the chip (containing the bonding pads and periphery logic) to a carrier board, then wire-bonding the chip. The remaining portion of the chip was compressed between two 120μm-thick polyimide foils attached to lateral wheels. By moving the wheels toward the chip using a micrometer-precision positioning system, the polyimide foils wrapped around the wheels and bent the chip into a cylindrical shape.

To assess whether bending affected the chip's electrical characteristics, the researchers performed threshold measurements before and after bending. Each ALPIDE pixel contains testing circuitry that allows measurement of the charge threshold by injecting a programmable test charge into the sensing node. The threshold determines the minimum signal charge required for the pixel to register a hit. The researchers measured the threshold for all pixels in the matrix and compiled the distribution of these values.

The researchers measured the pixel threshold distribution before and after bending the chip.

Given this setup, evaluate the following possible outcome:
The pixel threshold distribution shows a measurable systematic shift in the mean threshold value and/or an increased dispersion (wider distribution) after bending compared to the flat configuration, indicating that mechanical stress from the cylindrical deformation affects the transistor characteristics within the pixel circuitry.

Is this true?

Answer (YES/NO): NO